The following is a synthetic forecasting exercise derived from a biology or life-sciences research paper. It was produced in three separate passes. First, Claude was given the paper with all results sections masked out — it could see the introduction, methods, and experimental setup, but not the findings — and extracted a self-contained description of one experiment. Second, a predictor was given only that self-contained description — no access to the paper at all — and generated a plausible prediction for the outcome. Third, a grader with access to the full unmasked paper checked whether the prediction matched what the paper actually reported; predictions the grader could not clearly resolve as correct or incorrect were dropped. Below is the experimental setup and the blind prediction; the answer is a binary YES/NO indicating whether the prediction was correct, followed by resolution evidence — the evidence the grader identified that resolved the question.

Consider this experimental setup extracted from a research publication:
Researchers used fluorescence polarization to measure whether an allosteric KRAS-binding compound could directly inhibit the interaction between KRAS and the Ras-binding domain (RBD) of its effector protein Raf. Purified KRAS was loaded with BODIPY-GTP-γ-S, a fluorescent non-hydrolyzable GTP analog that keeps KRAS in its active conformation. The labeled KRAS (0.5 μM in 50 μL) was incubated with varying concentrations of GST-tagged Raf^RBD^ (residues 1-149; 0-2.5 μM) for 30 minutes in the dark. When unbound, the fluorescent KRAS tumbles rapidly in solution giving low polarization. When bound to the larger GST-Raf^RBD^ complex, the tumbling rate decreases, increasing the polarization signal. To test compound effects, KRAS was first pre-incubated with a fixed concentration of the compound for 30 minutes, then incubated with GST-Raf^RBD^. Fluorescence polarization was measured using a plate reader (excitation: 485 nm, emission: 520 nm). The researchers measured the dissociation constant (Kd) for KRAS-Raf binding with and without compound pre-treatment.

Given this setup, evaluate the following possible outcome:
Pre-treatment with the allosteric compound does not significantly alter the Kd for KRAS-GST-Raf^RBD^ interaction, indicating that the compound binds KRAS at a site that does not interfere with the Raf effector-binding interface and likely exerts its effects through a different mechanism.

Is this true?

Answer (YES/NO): NO